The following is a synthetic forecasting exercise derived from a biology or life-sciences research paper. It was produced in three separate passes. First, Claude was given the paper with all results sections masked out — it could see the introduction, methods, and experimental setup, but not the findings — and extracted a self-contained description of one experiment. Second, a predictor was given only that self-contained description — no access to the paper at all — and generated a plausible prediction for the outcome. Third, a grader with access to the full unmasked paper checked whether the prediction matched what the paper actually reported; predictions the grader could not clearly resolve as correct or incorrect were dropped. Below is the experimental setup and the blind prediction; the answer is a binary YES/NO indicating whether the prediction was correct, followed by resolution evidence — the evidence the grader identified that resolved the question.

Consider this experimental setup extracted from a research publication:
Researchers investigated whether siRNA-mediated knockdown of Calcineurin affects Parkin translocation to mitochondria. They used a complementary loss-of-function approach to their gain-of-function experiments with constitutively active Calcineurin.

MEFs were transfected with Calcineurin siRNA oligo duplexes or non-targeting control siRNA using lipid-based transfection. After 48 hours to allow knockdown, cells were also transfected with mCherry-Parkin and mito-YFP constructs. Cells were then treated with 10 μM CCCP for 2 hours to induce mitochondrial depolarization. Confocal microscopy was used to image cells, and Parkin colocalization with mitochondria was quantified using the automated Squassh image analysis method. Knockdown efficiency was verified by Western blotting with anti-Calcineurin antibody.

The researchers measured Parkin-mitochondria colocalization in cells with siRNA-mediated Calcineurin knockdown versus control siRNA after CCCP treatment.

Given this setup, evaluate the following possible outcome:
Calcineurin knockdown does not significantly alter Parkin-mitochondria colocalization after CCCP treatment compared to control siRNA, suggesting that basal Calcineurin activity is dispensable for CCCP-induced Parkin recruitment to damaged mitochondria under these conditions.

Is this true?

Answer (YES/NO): NO